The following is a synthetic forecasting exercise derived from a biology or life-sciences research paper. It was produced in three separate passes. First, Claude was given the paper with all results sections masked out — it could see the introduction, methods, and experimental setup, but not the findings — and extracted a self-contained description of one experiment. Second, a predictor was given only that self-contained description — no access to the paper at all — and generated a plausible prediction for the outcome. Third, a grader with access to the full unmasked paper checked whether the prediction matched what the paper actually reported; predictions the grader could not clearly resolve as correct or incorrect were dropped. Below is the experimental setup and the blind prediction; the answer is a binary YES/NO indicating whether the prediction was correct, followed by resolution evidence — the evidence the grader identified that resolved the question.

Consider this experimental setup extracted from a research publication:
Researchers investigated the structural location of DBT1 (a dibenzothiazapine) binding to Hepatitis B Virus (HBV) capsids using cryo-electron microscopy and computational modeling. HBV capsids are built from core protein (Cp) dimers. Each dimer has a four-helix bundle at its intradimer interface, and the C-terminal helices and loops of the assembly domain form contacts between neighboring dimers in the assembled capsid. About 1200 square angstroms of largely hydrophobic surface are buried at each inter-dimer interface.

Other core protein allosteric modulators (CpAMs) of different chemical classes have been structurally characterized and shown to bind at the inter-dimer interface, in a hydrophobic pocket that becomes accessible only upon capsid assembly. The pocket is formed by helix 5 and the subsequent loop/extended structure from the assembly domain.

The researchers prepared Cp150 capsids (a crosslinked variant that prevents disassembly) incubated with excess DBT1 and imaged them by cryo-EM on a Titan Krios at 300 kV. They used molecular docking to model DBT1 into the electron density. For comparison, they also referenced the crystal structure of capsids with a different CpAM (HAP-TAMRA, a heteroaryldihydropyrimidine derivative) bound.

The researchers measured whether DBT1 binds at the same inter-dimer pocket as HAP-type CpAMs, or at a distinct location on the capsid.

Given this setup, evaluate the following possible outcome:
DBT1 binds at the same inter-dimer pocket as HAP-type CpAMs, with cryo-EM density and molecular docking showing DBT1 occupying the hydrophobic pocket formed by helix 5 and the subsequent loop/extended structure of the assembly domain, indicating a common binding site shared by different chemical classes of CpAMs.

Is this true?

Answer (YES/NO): YES